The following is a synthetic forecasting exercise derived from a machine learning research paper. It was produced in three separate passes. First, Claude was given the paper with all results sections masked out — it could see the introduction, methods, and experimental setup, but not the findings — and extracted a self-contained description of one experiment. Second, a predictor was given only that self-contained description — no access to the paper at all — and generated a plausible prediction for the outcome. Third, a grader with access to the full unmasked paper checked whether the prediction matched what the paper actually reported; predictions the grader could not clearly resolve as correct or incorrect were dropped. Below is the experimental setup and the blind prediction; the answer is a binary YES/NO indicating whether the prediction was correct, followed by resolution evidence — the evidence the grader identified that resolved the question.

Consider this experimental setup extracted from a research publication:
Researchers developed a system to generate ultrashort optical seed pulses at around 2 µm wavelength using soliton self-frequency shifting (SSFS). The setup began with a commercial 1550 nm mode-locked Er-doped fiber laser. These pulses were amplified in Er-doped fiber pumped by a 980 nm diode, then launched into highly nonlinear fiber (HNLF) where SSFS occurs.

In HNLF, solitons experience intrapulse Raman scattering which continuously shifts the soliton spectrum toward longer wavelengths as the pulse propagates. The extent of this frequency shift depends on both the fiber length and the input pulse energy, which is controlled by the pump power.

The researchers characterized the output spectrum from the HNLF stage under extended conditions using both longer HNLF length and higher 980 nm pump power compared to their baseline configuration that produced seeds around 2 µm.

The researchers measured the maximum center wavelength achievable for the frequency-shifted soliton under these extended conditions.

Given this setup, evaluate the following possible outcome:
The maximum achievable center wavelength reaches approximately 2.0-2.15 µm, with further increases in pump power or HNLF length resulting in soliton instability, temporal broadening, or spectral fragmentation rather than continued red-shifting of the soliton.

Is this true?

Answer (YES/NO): NO